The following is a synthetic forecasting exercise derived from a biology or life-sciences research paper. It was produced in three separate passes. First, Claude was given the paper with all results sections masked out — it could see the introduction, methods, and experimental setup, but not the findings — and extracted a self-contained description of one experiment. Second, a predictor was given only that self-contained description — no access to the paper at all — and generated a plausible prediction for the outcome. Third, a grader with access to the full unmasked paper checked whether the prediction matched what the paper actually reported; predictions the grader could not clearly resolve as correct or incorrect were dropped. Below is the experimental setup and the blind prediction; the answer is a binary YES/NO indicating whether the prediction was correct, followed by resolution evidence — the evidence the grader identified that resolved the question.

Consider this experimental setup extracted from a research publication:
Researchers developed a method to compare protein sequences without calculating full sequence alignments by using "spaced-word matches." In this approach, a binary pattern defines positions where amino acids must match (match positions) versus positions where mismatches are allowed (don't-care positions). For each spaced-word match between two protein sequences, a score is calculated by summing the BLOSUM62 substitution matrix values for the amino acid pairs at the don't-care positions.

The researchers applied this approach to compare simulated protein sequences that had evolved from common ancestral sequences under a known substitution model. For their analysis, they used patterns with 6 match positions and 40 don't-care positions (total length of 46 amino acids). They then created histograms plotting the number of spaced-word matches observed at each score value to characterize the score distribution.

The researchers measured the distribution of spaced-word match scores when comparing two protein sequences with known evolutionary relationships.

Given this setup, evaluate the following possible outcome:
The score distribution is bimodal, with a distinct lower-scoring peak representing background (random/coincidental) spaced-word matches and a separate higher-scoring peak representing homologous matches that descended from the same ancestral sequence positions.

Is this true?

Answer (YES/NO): YES